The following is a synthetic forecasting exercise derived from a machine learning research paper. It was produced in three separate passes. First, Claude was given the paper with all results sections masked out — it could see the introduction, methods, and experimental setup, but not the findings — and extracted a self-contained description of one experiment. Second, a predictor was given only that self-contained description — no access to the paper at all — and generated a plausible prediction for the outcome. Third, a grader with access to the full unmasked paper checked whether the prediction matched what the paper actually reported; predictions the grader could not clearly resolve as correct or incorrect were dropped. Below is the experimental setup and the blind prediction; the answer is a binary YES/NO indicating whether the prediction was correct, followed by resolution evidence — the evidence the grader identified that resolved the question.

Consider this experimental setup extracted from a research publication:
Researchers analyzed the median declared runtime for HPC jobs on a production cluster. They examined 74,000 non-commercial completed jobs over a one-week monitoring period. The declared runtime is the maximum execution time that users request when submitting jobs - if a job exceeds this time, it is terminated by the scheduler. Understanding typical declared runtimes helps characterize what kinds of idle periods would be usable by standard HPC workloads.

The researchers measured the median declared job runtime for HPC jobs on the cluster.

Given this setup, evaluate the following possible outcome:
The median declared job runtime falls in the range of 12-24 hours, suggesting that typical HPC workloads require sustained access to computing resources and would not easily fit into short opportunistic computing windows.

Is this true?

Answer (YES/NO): NO